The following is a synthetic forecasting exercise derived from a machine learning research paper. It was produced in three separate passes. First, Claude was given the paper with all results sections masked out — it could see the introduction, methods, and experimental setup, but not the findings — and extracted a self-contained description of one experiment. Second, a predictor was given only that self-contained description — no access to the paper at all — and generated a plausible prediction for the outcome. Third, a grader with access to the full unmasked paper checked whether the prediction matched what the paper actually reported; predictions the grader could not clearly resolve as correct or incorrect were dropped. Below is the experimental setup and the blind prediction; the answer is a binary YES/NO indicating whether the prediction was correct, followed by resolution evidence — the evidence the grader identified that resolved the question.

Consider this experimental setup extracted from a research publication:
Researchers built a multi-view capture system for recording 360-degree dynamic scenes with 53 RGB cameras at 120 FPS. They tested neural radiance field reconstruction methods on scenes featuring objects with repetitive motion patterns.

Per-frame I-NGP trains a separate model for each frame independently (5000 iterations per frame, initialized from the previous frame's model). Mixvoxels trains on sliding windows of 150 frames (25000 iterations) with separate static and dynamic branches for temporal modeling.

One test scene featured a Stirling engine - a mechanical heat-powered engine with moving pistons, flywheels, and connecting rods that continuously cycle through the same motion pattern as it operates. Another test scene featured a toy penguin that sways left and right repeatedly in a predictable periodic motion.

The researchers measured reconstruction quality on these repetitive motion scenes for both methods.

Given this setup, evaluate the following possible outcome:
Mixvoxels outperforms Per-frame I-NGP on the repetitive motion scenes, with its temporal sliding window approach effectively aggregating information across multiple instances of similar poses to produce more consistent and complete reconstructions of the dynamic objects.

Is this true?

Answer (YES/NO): NO